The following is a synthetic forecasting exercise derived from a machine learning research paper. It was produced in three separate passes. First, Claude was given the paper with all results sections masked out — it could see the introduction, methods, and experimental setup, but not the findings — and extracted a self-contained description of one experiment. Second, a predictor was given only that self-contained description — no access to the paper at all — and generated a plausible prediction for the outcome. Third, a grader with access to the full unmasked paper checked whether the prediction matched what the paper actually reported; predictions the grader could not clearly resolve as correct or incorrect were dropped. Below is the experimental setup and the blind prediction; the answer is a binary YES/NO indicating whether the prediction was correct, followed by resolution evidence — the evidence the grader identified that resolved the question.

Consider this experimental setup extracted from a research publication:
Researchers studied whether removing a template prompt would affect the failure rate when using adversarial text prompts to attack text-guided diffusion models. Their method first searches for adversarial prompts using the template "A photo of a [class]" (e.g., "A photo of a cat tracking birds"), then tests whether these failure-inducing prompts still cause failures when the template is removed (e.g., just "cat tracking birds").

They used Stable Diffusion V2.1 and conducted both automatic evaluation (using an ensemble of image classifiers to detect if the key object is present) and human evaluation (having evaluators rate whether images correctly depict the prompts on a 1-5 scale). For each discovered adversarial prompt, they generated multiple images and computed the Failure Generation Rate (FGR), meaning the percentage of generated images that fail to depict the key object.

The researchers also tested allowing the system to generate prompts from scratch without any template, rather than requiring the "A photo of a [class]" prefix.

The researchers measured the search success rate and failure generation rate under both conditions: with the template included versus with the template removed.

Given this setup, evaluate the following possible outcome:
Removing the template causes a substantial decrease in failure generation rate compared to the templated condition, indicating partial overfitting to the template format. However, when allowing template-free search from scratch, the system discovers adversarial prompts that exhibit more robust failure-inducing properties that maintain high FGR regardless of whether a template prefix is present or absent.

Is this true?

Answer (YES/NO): NO